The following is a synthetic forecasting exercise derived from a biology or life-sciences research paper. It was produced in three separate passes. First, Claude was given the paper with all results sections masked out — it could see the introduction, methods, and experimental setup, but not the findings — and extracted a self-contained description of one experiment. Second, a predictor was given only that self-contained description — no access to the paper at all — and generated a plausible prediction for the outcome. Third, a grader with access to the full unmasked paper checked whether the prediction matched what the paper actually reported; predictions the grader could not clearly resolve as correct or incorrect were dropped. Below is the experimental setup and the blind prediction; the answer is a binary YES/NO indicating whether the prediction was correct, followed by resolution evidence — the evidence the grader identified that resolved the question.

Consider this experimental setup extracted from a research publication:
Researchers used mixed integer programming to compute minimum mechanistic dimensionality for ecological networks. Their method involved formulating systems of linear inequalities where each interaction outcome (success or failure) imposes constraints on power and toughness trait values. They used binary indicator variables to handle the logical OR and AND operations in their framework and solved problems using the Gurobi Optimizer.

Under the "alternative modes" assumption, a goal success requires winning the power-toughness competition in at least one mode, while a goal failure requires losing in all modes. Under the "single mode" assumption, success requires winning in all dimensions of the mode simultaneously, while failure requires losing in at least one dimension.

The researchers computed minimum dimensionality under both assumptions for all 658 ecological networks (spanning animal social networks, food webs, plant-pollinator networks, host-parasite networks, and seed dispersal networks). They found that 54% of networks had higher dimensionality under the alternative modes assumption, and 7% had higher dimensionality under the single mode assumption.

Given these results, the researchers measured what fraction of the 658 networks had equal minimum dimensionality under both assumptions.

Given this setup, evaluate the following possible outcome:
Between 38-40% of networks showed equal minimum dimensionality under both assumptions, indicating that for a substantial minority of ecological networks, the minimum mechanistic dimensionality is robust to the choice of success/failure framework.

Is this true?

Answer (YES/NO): YES